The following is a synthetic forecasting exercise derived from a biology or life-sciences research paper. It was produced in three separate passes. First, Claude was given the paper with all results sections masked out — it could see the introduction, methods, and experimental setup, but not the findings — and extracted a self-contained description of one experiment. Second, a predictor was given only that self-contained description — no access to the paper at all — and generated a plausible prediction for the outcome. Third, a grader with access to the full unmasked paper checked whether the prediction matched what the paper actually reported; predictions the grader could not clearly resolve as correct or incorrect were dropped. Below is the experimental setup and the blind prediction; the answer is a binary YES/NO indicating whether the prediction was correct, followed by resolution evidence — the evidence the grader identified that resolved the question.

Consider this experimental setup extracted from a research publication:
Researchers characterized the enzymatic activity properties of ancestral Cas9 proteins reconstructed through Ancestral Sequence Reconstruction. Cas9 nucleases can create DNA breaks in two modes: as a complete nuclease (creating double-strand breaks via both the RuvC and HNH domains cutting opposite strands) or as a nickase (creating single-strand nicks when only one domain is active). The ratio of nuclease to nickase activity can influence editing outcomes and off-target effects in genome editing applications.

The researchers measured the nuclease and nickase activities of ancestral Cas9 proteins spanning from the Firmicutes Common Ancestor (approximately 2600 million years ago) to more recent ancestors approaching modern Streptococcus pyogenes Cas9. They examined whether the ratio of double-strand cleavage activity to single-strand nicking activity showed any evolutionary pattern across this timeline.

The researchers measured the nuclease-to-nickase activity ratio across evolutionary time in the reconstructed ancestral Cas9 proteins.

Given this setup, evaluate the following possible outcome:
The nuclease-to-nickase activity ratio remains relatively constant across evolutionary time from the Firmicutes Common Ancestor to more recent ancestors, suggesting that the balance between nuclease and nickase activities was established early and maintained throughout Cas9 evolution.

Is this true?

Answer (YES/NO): NO